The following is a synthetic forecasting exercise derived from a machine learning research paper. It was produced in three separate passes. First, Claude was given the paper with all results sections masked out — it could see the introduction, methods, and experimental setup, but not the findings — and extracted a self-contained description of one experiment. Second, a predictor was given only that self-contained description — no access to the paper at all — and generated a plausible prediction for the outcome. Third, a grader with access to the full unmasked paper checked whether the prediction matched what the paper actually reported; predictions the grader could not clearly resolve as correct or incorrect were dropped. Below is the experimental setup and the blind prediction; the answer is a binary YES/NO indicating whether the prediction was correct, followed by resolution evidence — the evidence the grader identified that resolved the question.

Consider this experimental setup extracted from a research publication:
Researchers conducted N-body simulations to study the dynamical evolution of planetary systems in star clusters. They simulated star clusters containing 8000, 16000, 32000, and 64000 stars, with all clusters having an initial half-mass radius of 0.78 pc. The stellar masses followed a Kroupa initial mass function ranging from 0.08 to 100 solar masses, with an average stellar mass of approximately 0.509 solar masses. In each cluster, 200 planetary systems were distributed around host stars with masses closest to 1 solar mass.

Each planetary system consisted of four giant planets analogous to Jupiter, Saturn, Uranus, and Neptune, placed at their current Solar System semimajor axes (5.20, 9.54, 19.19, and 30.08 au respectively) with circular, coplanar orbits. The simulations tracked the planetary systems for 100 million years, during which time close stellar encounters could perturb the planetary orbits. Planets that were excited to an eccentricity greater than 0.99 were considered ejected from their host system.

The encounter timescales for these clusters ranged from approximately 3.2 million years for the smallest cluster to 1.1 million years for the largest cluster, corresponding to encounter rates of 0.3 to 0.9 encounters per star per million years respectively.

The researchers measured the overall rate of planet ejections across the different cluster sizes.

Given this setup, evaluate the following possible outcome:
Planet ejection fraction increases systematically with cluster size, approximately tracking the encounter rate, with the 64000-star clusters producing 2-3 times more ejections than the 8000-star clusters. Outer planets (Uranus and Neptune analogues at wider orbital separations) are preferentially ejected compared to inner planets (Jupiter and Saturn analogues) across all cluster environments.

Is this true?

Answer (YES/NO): NO